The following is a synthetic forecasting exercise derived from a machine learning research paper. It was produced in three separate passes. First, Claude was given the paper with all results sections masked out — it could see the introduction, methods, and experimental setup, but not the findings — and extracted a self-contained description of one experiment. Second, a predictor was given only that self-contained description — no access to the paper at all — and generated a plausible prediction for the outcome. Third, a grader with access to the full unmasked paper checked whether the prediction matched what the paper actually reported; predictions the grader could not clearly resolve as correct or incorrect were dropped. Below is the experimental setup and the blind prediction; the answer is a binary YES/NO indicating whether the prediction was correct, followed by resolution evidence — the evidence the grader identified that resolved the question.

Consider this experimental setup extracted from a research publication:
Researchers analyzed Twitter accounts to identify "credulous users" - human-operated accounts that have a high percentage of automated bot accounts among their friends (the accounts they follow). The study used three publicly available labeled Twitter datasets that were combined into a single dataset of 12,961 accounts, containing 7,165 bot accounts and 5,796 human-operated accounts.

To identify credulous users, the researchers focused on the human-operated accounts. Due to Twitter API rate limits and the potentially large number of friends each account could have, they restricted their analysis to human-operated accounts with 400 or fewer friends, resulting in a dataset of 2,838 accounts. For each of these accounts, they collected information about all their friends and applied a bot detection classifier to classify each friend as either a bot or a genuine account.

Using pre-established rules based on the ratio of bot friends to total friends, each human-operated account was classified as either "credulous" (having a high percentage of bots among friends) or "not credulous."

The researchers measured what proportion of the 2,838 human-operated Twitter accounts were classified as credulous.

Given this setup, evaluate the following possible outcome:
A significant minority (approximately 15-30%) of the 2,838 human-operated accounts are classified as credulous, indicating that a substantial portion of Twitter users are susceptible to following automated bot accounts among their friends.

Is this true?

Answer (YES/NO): NO